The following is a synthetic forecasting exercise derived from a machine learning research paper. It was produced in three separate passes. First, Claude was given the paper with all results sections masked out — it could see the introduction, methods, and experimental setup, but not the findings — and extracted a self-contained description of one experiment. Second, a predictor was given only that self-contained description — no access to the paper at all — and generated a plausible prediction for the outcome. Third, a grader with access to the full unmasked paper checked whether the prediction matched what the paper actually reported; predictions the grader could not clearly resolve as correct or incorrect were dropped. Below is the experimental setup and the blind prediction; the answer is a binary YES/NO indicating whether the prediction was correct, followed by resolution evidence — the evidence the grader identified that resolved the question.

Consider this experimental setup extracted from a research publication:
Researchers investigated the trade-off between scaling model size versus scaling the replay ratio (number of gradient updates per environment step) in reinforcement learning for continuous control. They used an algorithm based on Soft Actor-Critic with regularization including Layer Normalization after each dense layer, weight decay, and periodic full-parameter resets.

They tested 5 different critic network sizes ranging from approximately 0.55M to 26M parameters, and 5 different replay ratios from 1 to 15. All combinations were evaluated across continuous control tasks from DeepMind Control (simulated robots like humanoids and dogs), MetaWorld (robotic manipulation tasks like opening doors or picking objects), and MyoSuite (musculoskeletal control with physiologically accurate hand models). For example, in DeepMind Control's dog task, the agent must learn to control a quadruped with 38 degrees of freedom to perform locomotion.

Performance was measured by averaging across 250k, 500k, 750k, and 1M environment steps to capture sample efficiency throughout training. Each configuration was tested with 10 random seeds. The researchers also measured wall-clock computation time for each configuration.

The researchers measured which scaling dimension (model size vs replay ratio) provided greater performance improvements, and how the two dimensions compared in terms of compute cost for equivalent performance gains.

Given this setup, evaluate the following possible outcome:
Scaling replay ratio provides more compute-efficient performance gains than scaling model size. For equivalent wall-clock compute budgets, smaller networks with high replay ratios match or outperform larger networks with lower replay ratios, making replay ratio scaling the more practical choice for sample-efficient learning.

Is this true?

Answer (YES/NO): NO